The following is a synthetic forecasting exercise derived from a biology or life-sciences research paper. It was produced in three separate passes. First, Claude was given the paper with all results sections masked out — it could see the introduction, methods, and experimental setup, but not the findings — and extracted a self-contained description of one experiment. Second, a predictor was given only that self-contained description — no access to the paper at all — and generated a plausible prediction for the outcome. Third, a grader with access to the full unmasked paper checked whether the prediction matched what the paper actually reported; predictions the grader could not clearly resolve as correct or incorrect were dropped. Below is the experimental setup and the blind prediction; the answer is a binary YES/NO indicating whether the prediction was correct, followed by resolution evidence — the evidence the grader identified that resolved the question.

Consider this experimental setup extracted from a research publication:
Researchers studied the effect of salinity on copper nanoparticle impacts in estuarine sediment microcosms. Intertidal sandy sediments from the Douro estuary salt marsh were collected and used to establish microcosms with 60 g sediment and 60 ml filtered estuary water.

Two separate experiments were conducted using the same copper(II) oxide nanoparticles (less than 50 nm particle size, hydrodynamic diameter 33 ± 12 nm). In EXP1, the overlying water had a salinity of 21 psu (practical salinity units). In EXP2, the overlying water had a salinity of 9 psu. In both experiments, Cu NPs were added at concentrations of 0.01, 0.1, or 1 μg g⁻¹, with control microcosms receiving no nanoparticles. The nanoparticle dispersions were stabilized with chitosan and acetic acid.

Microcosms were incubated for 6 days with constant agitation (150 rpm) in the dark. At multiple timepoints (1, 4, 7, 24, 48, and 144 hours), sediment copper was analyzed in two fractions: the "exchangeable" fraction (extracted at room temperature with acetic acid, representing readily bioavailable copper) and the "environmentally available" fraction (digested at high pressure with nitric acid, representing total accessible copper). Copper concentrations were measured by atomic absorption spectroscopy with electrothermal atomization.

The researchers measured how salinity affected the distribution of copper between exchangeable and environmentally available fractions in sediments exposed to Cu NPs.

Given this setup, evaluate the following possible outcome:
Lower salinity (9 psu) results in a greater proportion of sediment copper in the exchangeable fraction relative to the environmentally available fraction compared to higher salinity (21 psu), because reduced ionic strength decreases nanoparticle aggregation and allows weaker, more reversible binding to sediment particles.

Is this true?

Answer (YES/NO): NO